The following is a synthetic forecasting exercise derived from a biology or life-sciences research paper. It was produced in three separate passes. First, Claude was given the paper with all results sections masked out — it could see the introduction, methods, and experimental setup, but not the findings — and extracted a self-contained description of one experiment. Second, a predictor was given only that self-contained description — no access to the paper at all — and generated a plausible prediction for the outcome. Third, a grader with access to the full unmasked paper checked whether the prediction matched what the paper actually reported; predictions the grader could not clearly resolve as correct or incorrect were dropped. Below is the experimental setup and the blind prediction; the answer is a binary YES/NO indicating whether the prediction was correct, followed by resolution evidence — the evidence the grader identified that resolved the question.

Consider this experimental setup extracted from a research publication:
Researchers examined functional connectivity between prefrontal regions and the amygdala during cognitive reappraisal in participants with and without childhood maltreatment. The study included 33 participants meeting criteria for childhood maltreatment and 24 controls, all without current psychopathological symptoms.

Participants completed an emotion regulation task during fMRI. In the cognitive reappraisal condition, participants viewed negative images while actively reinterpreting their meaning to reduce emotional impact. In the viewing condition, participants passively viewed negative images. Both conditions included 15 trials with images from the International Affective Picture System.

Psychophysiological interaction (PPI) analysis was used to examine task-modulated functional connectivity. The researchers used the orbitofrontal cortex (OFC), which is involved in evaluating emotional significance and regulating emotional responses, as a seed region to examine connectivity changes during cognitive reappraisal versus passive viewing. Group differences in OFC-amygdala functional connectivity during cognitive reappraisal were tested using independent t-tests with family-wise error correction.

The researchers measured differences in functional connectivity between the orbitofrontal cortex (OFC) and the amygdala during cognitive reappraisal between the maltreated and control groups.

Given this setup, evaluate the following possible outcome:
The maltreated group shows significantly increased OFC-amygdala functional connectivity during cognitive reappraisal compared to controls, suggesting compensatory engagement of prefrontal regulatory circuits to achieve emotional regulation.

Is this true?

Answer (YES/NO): YES